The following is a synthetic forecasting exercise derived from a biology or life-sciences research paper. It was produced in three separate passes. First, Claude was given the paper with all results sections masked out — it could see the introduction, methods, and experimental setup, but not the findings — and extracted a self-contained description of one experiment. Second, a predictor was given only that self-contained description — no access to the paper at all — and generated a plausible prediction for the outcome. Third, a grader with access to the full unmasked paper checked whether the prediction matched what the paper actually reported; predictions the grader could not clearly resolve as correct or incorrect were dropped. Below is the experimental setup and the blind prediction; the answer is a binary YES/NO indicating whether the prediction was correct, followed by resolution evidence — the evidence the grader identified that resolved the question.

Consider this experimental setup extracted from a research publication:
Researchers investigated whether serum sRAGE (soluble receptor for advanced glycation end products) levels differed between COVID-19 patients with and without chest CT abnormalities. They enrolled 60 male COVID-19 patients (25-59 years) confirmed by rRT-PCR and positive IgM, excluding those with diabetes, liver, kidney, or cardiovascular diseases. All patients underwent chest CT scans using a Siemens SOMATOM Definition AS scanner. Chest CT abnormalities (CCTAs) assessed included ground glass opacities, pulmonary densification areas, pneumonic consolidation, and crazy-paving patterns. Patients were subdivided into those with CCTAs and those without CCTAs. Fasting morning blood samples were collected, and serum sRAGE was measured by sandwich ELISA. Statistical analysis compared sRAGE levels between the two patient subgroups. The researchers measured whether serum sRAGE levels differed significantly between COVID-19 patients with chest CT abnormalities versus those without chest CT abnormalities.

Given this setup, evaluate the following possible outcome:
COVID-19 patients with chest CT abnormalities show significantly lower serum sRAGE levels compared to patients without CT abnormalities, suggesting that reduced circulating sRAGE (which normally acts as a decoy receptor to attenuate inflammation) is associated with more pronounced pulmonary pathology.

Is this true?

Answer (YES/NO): NO